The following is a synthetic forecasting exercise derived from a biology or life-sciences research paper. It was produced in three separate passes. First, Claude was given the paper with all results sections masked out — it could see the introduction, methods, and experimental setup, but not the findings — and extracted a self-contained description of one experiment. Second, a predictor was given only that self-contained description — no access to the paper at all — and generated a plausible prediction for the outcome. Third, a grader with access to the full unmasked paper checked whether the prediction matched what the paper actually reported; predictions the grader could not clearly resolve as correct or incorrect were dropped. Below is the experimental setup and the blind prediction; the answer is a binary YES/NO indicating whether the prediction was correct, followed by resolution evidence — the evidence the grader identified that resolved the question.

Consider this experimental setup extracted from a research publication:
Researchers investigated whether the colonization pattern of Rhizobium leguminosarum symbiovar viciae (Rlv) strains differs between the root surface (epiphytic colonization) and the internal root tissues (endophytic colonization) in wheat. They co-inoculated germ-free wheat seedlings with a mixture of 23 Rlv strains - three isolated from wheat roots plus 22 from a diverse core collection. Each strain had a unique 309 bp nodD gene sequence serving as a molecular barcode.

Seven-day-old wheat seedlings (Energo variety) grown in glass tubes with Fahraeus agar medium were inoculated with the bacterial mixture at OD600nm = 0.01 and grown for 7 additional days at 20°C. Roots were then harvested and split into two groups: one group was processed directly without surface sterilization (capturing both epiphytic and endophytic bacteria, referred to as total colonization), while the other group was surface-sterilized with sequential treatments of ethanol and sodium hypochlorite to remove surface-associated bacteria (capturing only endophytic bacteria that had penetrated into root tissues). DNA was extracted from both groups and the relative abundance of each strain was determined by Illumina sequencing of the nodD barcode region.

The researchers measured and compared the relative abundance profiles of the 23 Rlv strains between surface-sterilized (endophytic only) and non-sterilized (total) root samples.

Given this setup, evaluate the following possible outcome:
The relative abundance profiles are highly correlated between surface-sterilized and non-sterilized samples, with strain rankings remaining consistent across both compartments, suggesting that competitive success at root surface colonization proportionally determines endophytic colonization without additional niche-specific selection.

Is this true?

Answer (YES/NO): NO